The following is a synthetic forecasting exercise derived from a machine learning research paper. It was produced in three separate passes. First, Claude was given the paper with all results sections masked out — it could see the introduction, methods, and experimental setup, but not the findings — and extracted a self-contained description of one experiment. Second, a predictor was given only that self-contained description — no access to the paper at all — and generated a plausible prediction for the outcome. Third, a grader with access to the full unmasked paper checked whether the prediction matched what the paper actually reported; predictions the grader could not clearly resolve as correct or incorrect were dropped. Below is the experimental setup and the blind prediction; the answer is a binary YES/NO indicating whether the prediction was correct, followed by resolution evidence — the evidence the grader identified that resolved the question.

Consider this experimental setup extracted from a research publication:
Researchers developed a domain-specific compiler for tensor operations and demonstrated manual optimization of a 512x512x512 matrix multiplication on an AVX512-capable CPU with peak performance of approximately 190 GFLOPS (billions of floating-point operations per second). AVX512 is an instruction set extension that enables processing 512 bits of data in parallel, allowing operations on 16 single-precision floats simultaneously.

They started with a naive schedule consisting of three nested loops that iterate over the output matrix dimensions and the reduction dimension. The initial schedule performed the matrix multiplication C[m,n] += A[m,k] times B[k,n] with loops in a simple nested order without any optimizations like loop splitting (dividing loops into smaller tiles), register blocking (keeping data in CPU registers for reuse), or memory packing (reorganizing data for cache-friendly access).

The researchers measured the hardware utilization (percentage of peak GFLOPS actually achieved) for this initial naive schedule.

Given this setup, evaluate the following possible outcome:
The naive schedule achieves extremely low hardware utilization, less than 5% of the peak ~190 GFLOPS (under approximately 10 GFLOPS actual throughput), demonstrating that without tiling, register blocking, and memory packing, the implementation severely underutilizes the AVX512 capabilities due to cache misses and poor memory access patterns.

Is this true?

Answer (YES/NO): YES